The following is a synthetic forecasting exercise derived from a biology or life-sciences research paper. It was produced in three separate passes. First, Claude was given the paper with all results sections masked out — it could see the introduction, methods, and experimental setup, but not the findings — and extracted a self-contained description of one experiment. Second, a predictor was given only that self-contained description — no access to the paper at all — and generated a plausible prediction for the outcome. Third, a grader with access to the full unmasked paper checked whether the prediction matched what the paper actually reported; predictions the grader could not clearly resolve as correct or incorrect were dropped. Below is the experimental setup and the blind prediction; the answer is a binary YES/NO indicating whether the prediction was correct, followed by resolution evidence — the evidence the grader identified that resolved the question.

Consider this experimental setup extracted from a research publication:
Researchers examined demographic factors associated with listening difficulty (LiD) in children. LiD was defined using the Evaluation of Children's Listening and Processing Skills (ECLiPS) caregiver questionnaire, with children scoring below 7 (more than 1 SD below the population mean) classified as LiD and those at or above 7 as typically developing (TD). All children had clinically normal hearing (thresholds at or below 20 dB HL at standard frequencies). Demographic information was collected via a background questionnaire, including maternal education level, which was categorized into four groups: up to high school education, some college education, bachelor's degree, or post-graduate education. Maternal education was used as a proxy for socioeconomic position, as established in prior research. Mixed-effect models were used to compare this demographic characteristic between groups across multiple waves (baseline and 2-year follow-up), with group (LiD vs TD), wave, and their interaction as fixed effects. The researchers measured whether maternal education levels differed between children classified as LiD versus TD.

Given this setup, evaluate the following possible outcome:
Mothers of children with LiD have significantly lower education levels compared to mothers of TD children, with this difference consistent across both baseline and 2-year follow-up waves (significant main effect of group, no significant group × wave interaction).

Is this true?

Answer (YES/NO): NO